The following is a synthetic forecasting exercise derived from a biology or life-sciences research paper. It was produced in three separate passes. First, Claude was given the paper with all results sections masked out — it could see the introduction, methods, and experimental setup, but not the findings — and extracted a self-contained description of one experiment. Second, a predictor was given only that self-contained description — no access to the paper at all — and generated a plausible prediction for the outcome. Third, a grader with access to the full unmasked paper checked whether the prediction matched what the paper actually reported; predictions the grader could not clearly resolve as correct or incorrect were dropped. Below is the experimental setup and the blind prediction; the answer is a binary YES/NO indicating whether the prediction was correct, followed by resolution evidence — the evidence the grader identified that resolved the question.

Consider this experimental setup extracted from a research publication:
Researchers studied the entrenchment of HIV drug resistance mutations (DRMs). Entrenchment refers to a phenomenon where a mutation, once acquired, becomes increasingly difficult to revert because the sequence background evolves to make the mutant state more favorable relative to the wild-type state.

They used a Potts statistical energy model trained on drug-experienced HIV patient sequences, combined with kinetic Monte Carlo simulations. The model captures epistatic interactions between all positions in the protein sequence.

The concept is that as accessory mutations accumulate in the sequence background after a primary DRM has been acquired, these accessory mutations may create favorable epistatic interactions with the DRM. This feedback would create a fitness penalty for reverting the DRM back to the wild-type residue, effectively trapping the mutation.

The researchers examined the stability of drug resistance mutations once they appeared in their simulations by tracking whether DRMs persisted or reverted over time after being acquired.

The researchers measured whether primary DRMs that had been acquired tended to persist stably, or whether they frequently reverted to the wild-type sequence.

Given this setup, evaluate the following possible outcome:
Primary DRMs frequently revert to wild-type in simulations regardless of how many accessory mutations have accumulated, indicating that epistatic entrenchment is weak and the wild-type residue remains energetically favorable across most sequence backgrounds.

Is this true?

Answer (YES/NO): NO